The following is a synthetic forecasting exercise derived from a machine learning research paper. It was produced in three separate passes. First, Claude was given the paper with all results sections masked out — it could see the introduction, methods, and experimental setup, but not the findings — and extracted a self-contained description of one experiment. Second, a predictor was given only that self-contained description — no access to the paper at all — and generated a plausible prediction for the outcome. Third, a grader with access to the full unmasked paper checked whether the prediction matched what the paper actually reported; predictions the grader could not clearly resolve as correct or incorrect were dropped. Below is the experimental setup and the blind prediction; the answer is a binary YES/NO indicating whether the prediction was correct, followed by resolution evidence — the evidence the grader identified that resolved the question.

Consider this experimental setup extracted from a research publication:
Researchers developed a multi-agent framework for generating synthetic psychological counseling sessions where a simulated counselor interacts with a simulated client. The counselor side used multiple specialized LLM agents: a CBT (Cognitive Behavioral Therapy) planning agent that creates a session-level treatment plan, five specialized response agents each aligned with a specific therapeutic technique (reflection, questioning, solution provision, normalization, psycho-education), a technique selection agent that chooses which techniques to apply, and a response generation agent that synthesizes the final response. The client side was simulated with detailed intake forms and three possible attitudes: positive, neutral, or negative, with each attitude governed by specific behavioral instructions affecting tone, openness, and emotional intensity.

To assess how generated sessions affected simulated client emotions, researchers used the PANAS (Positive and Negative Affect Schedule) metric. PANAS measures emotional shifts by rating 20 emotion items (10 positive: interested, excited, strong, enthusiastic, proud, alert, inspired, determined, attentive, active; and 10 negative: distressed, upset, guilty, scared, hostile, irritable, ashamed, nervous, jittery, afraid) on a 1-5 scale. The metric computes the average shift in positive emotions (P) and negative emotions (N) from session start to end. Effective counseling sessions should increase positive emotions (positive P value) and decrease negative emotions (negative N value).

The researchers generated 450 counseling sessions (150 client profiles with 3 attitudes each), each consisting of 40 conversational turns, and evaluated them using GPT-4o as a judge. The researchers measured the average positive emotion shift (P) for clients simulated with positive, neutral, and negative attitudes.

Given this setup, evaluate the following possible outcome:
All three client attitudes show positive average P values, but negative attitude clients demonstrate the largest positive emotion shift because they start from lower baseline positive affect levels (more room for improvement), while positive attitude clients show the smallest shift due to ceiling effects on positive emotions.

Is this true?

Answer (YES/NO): NO